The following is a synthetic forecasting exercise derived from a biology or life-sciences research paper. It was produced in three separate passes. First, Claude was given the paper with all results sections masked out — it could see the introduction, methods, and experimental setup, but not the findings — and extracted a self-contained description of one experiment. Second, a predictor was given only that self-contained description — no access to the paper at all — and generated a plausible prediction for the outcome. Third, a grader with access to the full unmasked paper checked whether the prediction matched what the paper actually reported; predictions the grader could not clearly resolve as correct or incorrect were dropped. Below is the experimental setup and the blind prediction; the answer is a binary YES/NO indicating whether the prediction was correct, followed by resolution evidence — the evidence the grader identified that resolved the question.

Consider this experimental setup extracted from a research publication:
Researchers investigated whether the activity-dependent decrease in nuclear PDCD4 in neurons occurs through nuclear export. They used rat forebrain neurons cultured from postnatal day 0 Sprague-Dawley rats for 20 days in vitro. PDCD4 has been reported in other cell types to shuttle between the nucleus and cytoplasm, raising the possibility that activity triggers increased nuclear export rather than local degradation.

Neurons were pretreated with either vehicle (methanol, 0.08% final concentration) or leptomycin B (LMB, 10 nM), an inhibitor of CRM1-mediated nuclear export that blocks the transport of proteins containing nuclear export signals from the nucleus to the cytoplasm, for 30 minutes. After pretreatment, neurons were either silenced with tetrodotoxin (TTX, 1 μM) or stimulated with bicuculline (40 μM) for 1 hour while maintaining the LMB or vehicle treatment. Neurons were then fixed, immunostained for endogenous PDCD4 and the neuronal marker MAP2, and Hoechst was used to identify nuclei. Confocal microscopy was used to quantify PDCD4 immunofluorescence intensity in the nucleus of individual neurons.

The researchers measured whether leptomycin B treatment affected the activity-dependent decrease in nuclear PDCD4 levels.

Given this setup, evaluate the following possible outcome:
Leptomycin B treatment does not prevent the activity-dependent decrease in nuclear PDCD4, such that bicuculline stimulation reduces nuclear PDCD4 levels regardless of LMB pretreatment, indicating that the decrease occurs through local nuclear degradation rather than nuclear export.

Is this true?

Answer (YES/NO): YES